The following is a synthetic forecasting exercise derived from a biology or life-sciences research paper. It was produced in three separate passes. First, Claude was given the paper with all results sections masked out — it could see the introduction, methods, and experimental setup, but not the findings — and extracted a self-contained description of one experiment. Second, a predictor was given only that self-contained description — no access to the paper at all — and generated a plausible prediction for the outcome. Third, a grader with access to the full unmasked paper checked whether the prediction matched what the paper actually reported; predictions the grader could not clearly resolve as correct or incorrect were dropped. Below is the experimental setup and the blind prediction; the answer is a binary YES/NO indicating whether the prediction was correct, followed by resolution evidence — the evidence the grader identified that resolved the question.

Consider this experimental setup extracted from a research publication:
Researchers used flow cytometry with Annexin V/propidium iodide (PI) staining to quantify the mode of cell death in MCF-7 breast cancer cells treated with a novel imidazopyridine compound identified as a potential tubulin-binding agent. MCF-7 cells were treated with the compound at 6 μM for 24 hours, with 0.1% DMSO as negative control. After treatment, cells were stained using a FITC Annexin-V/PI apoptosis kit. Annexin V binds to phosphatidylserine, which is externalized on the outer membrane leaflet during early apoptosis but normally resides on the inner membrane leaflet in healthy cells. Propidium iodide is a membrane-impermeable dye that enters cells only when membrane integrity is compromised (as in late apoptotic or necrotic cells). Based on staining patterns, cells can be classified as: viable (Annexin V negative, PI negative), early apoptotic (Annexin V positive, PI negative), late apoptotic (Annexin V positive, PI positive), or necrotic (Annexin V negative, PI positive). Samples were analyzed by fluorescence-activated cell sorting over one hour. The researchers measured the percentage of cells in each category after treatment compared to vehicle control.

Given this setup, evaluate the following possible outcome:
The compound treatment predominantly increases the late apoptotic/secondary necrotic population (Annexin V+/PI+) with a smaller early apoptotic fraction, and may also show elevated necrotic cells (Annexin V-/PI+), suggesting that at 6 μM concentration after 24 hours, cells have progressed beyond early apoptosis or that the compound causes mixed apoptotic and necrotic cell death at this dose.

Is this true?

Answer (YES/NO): YES